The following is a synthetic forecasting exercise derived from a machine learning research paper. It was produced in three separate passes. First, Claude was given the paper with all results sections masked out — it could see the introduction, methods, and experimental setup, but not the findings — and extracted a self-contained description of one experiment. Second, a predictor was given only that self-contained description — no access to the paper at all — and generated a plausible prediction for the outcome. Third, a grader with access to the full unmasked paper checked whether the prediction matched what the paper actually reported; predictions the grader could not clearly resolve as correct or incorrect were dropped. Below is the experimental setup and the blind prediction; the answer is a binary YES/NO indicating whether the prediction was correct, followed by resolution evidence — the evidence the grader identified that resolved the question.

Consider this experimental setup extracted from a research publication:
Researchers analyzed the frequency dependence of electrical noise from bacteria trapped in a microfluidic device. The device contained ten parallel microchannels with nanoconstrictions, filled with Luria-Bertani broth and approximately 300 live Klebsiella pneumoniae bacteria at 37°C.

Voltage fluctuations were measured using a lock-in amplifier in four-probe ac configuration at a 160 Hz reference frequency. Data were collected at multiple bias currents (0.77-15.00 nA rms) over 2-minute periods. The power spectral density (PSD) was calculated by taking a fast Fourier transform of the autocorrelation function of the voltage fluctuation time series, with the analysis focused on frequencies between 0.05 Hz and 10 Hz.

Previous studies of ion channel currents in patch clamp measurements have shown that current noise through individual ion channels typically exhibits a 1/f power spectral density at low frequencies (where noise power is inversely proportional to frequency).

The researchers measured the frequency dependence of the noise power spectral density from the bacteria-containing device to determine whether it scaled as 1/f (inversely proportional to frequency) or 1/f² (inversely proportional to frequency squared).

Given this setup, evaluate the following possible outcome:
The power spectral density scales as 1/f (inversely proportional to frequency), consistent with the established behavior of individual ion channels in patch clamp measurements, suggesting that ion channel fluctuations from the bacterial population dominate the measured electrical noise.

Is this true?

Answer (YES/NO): NO